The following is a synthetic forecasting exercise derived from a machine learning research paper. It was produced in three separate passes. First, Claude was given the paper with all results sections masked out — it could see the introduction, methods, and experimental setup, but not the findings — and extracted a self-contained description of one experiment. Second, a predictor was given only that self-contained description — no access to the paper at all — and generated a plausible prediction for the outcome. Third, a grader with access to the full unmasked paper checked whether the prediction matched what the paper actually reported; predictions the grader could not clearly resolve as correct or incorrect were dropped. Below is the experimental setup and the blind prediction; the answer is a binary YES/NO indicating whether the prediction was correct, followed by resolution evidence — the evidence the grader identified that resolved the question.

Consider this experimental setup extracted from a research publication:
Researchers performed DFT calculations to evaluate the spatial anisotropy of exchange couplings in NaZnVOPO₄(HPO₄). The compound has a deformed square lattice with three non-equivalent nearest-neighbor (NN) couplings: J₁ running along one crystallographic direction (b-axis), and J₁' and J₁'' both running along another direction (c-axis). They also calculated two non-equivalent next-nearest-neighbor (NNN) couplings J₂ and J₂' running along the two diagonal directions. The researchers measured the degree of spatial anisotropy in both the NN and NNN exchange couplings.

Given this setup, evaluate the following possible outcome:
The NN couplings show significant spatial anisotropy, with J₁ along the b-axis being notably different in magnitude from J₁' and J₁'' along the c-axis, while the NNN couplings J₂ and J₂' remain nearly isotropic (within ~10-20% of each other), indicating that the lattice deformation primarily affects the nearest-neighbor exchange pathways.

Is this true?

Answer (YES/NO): NO